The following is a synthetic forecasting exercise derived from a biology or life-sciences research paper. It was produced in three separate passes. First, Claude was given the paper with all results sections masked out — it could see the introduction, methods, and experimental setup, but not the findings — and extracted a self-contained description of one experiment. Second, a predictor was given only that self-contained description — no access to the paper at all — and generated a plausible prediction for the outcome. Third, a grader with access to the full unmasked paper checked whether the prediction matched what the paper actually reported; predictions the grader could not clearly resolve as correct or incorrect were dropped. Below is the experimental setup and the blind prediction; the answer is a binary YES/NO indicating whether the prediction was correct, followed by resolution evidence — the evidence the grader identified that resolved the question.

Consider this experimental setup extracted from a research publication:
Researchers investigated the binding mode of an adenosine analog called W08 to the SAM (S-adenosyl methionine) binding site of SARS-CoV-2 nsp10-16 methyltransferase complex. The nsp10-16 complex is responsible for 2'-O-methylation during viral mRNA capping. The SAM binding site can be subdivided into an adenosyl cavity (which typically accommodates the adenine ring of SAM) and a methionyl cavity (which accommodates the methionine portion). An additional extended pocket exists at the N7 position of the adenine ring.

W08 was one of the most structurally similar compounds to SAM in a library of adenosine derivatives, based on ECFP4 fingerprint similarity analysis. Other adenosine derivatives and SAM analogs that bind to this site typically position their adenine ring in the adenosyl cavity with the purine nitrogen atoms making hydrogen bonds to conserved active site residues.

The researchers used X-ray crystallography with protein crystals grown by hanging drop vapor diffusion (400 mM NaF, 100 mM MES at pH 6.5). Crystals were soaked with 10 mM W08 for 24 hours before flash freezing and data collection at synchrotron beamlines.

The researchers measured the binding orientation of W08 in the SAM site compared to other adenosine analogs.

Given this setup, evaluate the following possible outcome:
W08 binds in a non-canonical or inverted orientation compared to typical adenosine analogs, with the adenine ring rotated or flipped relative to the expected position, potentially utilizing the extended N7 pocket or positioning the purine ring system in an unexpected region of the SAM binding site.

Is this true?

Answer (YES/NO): YES